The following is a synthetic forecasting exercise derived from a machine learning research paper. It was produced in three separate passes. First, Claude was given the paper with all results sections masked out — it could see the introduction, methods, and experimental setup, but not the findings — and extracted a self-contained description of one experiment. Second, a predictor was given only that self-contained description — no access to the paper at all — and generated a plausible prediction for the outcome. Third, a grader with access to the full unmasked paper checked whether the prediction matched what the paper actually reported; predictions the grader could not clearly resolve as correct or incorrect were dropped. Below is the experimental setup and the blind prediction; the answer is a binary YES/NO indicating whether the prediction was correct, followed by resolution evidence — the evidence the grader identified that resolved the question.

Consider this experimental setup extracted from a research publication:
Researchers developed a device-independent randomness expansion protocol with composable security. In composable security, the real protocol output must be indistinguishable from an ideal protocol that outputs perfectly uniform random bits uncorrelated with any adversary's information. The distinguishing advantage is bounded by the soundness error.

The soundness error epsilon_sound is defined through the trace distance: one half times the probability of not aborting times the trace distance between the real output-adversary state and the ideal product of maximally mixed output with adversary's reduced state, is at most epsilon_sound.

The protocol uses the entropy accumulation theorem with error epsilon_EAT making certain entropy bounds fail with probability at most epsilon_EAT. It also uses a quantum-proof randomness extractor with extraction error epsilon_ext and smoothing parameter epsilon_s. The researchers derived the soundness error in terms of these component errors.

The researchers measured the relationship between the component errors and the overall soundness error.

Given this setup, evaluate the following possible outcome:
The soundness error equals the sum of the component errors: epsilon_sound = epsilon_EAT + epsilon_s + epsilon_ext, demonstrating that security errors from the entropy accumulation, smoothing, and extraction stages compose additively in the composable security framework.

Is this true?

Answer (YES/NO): NO